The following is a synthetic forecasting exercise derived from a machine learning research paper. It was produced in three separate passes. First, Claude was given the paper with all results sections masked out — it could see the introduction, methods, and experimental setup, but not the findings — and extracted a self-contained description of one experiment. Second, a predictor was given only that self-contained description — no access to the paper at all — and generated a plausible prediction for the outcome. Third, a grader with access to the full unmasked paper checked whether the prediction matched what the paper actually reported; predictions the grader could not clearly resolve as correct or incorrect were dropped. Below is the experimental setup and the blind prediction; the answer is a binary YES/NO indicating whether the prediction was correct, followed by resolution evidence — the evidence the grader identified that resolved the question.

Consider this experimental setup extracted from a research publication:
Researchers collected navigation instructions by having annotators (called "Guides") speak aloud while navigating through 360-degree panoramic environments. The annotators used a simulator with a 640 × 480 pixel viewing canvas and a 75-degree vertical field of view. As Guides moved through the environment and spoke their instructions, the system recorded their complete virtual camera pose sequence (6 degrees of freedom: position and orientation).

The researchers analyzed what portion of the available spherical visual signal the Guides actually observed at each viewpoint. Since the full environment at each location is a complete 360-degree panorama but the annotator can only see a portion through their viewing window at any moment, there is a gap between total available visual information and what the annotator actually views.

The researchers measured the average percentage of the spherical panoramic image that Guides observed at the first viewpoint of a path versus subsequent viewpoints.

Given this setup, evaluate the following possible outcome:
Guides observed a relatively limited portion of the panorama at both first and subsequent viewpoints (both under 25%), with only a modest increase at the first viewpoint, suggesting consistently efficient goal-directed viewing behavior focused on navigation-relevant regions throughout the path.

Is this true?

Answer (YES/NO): NO